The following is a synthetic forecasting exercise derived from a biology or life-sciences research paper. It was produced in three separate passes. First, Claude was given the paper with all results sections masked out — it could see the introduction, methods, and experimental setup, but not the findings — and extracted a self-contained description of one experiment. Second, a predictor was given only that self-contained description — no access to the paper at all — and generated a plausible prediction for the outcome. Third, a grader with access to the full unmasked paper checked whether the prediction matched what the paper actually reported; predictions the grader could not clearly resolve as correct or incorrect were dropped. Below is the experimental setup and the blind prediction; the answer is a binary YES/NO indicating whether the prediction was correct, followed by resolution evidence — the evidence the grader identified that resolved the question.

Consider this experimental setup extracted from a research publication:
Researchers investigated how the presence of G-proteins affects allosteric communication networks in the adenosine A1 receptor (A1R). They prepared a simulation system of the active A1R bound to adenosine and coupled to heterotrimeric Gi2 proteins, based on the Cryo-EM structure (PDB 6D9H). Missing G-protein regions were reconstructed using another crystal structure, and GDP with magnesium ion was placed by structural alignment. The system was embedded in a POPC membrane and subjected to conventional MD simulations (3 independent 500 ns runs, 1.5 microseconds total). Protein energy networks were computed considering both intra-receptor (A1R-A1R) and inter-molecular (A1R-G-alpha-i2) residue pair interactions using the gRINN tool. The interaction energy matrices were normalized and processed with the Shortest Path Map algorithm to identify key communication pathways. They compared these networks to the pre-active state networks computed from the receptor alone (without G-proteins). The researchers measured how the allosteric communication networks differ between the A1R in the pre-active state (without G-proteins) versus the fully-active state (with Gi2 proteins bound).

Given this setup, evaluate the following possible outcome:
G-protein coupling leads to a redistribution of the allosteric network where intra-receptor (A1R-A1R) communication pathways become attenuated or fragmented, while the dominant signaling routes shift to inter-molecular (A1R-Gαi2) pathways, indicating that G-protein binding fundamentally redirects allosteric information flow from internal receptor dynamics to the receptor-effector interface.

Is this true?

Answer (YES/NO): NO